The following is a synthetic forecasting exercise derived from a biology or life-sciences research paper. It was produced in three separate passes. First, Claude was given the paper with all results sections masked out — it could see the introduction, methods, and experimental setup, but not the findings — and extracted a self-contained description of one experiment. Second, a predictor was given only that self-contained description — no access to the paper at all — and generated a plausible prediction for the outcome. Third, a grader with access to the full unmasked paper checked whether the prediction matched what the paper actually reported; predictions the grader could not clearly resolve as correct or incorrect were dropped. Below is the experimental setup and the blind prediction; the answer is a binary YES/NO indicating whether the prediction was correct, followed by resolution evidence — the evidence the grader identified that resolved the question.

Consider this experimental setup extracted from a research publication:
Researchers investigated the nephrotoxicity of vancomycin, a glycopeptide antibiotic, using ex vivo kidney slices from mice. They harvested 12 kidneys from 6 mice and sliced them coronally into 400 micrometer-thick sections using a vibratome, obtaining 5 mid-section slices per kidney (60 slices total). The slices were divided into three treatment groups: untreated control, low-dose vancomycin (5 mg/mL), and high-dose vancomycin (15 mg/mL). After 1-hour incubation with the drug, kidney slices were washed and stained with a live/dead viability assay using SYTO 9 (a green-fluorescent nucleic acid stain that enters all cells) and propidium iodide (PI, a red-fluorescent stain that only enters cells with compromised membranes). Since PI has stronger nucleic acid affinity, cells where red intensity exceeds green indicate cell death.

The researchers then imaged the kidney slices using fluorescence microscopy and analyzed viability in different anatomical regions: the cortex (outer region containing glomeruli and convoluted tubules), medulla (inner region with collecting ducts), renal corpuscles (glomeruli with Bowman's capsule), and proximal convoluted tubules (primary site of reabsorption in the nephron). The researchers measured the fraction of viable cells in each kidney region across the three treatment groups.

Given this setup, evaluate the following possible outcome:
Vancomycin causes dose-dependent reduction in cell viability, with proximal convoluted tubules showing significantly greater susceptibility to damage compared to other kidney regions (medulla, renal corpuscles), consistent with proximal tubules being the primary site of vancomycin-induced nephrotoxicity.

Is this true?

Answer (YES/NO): NO